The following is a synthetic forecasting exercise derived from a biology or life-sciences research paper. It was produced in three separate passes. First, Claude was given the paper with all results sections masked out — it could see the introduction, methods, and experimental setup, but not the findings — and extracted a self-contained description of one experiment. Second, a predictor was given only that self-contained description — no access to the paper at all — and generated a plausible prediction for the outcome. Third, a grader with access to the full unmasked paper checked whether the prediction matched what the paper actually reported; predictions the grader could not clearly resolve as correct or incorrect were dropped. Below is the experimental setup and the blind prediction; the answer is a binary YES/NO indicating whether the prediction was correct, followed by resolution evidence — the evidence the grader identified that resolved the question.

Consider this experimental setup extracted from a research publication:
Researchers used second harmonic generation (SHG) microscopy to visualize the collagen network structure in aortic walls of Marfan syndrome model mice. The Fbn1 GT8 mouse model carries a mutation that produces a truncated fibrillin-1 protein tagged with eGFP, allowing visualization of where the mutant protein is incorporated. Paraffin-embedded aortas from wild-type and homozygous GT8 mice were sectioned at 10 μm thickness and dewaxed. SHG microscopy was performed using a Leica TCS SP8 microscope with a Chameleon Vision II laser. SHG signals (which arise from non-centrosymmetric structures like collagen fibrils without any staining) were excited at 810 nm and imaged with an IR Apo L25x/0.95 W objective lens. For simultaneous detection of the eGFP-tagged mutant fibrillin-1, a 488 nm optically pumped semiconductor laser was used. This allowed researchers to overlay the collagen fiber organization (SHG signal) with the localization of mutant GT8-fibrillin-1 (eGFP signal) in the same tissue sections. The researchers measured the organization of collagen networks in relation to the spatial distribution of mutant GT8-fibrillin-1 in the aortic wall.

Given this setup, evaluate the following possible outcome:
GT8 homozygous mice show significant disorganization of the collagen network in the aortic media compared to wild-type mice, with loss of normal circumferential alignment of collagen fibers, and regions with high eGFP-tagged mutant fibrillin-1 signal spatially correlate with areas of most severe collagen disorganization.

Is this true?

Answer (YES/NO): NO